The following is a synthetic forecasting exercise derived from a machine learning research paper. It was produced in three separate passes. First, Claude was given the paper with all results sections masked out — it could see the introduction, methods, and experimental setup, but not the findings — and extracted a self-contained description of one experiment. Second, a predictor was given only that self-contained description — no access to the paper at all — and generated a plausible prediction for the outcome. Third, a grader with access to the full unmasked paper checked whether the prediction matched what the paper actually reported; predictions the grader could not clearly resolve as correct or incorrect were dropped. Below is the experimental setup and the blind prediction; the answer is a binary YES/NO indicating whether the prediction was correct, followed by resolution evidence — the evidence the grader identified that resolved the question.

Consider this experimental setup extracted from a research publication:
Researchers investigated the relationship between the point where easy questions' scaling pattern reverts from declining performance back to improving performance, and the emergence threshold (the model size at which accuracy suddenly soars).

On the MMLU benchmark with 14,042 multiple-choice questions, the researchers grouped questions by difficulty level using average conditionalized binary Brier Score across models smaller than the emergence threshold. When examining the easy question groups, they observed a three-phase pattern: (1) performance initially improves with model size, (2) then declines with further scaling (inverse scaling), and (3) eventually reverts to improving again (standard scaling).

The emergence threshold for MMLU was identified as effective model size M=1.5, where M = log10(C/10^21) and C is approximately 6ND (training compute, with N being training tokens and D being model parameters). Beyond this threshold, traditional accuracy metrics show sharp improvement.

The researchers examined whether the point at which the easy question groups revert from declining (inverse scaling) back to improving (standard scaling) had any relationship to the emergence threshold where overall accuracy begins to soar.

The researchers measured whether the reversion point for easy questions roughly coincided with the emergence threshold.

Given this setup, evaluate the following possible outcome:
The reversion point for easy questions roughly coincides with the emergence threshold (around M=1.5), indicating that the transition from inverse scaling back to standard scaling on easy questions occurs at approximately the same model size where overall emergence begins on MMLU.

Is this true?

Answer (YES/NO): YES